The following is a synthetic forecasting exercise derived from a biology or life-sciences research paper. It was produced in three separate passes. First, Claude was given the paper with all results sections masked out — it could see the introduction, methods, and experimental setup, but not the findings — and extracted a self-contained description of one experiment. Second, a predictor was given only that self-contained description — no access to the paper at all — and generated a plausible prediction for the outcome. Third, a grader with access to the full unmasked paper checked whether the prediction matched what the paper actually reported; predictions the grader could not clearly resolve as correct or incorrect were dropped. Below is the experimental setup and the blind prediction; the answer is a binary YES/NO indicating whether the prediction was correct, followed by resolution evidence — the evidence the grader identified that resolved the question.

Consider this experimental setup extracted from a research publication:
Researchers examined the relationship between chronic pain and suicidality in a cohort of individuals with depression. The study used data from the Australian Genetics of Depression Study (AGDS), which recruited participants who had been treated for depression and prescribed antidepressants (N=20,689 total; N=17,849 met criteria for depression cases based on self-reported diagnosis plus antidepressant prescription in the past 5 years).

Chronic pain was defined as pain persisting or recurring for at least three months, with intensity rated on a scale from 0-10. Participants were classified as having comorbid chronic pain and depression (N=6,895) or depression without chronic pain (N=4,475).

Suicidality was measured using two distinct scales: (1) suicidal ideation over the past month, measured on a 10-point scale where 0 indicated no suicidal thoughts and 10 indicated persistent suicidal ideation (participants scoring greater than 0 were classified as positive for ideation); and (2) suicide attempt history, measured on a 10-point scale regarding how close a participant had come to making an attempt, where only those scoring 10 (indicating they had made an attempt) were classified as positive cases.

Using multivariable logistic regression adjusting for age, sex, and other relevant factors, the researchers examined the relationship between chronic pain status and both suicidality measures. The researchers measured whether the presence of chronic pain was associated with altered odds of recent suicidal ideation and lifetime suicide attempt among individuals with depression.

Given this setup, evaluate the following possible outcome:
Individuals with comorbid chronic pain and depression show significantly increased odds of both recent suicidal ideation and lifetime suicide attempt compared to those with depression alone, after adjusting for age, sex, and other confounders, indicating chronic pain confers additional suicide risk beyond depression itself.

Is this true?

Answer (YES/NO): NO